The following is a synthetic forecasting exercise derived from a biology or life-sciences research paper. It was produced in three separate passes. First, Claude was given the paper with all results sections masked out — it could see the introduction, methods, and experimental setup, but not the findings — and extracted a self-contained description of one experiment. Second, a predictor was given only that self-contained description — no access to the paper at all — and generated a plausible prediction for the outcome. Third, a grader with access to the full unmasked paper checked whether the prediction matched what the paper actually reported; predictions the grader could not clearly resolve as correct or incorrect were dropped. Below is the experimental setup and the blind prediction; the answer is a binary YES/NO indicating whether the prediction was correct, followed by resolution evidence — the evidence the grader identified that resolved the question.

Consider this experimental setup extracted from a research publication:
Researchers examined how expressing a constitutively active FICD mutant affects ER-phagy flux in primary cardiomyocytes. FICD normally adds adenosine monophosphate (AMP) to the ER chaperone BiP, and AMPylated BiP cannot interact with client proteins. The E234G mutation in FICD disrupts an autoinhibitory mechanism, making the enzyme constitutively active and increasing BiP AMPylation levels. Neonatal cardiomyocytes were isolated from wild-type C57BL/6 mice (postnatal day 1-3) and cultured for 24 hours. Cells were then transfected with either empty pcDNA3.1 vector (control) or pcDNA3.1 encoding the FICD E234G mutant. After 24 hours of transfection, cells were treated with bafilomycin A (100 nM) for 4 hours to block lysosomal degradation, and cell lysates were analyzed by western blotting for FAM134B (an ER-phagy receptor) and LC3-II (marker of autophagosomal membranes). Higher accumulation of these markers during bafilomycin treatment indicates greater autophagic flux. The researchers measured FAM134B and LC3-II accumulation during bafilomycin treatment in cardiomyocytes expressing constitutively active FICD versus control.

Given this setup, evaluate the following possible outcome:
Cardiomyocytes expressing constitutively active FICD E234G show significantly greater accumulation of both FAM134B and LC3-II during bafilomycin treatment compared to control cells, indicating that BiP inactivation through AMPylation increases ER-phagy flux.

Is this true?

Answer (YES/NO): NO